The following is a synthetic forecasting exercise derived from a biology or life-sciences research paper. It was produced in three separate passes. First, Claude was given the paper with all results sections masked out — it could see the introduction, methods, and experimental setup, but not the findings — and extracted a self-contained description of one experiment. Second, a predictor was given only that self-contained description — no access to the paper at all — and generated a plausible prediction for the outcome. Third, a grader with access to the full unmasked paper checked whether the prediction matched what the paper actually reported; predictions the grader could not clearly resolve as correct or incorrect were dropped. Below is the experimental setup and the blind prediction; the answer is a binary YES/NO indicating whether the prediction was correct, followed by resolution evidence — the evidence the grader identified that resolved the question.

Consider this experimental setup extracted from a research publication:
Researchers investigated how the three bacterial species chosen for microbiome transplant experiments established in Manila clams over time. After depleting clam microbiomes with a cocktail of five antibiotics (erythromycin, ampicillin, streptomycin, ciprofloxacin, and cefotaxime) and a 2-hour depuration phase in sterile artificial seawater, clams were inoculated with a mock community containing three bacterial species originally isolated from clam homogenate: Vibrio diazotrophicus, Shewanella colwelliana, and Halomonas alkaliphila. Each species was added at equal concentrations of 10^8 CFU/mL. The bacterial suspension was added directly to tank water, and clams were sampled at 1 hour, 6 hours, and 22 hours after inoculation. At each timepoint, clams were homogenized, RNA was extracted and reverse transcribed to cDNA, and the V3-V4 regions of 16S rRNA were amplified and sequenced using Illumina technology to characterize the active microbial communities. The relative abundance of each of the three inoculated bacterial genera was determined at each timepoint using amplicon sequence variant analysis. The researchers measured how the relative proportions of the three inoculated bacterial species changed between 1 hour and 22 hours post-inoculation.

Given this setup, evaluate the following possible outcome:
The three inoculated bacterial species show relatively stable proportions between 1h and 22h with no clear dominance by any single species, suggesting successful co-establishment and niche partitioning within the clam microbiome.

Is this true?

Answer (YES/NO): NO